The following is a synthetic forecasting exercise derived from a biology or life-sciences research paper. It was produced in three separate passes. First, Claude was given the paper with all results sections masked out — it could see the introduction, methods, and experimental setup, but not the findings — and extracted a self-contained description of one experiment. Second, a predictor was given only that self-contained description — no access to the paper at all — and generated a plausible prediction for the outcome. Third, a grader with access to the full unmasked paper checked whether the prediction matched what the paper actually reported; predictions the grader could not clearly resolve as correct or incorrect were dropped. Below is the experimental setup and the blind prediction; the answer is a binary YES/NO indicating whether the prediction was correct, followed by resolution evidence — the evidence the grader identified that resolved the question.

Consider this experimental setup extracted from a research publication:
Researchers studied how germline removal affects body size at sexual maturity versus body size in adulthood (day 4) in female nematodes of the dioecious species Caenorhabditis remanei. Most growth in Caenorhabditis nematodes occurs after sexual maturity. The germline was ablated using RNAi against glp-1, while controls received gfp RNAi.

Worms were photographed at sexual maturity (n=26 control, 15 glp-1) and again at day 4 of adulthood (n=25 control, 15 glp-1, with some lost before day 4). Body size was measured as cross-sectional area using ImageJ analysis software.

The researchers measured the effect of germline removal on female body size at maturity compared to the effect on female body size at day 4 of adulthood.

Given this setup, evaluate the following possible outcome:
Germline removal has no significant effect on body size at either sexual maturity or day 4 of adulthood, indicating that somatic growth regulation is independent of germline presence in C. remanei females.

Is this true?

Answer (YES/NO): NO